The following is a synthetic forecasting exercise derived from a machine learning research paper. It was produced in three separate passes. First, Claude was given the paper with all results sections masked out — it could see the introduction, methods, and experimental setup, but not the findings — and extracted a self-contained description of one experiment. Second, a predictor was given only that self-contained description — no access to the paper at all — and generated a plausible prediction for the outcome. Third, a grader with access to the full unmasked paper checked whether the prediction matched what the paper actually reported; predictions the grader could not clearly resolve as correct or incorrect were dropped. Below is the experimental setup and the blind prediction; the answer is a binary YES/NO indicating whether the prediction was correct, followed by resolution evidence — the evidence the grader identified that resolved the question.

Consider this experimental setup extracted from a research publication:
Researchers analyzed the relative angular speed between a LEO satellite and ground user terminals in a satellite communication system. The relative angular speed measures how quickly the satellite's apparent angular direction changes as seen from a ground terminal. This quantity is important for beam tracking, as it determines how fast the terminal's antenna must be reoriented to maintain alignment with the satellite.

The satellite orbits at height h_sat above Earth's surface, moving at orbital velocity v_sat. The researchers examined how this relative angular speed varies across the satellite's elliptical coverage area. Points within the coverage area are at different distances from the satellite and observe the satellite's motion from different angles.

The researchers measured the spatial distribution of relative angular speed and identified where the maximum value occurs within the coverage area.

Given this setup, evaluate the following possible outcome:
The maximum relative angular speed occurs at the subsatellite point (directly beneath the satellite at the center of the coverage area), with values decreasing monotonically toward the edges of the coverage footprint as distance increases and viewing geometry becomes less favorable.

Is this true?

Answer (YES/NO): YES